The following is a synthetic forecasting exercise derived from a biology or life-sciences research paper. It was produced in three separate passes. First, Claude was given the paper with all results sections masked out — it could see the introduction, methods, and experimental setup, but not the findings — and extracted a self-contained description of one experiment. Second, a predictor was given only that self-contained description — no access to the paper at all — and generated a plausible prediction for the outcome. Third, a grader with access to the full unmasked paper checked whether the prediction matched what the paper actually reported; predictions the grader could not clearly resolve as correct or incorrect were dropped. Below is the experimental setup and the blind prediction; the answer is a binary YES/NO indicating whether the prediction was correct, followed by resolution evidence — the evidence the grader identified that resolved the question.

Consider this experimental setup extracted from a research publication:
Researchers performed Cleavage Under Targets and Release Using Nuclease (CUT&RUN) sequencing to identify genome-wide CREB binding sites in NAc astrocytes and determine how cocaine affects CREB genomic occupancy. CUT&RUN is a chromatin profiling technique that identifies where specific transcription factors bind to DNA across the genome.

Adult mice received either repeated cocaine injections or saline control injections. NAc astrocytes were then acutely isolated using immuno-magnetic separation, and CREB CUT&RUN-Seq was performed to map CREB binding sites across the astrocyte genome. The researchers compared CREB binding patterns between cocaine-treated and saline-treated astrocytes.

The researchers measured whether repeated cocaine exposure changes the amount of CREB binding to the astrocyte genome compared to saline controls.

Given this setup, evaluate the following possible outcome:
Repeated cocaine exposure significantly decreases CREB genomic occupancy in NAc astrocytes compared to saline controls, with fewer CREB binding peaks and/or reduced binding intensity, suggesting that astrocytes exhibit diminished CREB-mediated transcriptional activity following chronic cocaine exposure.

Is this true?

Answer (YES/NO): NO